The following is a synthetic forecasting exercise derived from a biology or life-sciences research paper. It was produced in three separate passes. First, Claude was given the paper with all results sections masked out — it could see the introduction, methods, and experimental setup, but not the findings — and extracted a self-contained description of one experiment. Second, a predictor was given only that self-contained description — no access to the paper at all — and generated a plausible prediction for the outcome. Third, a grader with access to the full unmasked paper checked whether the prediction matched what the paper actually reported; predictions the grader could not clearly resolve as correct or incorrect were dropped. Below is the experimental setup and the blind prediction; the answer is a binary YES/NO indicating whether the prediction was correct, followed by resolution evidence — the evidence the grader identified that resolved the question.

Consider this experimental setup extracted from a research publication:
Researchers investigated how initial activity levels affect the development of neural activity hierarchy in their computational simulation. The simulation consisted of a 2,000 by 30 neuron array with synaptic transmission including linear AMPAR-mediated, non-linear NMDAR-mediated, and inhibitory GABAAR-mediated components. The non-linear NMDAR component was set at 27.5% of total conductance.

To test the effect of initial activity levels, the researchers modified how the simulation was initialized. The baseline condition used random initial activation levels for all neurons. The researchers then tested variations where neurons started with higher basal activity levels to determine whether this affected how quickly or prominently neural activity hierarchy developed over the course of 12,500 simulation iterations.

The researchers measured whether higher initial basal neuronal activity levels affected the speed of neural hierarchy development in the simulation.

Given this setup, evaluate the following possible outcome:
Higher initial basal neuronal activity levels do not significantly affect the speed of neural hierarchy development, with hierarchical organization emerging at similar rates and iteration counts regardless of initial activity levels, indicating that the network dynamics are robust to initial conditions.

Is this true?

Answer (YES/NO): NO